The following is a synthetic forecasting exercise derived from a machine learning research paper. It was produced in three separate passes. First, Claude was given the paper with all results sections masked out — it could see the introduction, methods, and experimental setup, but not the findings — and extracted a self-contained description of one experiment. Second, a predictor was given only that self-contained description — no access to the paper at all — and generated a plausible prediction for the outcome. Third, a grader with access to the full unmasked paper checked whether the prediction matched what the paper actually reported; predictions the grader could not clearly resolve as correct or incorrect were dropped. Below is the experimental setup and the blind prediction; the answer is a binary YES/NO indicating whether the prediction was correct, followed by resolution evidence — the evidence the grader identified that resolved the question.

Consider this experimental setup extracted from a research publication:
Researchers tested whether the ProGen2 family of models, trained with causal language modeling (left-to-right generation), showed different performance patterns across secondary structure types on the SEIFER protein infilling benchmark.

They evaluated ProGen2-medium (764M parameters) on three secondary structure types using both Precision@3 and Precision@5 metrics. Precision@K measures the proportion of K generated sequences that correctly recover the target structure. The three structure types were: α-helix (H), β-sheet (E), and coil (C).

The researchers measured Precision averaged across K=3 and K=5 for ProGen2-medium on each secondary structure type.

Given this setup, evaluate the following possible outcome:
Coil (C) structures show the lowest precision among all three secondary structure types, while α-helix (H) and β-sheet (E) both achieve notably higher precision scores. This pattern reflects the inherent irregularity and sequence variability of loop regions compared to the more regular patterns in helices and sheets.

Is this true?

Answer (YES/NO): NO